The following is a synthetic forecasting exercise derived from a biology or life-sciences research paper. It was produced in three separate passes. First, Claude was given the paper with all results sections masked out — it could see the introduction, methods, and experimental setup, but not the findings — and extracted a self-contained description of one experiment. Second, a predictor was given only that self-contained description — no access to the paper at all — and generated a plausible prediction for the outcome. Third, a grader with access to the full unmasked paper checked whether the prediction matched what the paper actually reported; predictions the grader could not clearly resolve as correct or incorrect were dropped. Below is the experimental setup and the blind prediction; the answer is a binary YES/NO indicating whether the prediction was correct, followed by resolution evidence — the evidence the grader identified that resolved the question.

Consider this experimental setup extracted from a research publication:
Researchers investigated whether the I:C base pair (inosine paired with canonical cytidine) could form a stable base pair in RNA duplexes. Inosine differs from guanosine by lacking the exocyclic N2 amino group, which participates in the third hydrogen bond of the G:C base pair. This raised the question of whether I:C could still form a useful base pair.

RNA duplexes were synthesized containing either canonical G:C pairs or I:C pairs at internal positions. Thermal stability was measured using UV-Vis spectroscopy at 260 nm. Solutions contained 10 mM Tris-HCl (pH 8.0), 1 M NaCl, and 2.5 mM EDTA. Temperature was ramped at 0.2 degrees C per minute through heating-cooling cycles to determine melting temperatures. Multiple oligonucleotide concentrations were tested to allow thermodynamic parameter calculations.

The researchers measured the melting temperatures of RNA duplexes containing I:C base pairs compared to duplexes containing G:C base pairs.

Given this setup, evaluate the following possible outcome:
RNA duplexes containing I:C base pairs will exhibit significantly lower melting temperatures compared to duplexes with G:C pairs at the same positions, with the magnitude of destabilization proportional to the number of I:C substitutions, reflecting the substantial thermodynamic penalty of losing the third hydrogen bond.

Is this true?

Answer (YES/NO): YES